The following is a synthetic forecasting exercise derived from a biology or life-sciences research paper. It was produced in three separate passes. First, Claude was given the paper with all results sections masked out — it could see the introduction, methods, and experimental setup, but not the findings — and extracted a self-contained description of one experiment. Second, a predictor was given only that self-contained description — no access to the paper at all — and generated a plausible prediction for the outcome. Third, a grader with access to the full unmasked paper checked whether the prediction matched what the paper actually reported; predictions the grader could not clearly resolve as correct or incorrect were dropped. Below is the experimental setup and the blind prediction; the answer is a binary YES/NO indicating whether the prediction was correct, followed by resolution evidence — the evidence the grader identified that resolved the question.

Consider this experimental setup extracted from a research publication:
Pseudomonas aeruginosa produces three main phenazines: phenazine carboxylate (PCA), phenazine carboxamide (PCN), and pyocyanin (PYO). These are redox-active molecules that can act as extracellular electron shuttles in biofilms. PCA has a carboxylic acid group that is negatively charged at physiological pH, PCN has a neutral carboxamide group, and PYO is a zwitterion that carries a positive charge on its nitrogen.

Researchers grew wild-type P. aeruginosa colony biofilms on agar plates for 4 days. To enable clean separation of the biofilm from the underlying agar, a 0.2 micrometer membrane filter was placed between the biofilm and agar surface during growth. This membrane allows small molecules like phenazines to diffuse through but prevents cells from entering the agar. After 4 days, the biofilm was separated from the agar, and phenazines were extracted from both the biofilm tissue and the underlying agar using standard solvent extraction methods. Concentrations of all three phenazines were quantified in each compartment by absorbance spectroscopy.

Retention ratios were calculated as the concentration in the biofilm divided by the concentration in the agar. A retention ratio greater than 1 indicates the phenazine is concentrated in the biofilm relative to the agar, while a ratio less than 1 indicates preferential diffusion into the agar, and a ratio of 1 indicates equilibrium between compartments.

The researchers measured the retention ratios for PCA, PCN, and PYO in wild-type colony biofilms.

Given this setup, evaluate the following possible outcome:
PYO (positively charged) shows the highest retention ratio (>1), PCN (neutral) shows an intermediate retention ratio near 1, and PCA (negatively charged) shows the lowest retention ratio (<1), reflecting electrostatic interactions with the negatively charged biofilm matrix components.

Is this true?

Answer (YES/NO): NO